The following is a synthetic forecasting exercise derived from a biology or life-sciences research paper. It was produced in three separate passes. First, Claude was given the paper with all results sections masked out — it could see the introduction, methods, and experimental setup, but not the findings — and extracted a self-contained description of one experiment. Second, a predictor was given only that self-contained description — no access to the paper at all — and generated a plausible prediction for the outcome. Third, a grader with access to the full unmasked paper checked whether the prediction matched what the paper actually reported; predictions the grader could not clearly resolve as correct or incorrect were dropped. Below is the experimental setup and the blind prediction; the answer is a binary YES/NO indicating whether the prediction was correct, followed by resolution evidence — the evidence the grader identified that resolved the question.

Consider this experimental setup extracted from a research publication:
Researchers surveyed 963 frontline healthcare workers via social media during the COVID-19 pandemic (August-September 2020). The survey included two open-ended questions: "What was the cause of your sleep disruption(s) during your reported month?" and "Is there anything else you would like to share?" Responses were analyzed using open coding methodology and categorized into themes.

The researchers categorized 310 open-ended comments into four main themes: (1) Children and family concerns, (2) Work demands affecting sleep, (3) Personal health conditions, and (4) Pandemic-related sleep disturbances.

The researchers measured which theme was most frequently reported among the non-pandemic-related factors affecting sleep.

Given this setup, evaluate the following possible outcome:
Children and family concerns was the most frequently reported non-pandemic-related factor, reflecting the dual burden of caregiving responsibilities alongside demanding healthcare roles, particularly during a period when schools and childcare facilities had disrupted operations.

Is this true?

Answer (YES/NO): YES